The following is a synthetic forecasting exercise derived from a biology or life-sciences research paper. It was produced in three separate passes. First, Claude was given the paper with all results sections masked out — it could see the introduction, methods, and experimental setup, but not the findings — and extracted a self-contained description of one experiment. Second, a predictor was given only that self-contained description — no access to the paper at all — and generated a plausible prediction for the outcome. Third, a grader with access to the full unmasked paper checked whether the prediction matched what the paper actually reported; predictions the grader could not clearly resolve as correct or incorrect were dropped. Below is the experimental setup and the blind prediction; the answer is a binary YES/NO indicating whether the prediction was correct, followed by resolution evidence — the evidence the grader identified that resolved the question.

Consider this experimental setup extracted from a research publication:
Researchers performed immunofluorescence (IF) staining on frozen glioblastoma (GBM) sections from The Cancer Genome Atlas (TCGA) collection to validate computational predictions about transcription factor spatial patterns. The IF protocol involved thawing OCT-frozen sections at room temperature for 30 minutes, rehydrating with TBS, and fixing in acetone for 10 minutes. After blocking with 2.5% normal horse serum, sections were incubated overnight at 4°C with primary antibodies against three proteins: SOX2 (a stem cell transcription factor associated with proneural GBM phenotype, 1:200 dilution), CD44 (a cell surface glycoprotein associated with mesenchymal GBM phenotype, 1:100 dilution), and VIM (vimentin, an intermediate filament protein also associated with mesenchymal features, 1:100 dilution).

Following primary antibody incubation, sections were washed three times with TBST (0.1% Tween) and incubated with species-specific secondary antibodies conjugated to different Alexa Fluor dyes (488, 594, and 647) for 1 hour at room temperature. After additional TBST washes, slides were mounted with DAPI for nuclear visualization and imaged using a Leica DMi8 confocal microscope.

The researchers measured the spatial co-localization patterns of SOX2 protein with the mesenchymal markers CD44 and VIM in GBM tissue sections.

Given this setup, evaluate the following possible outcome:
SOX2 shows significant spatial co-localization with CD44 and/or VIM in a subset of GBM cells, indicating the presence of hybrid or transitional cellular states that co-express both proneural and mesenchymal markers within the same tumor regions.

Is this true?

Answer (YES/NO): YES